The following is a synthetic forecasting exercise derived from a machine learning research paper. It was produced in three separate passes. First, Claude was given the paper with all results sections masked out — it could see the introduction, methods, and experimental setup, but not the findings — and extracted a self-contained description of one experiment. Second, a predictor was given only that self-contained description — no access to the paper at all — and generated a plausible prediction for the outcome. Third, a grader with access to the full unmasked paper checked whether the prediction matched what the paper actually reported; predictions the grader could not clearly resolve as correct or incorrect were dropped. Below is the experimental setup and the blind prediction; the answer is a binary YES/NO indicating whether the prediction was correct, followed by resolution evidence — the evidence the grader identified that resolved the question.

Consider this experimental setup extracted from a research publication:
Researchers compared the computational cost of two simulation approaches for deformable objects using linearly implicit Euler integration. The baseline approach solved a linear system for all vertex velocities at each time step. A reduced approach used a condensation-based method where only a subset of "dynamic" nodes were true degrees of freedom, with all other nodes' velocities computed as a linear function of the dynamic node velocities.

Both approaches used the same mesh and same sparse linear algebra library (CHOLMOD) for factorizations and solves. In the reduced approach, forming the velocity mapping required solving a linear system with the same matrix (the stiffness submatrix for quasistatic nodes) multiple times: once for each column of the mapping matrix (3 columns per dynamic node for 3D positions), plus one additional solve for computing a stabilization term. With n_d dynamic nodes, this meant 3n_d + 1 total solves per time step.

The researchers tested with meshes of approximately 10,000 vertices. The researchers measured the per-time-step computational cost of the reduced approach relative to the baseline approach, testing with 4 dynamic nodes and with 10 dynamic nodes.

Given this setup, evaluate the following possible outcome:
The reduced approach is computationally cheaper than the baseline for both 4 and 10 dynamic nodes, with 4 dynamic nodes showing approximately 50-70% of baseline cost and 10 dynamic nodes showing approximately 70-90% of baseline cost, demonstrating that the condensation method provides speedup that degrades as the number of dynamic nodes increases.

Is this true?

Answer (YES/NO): NO